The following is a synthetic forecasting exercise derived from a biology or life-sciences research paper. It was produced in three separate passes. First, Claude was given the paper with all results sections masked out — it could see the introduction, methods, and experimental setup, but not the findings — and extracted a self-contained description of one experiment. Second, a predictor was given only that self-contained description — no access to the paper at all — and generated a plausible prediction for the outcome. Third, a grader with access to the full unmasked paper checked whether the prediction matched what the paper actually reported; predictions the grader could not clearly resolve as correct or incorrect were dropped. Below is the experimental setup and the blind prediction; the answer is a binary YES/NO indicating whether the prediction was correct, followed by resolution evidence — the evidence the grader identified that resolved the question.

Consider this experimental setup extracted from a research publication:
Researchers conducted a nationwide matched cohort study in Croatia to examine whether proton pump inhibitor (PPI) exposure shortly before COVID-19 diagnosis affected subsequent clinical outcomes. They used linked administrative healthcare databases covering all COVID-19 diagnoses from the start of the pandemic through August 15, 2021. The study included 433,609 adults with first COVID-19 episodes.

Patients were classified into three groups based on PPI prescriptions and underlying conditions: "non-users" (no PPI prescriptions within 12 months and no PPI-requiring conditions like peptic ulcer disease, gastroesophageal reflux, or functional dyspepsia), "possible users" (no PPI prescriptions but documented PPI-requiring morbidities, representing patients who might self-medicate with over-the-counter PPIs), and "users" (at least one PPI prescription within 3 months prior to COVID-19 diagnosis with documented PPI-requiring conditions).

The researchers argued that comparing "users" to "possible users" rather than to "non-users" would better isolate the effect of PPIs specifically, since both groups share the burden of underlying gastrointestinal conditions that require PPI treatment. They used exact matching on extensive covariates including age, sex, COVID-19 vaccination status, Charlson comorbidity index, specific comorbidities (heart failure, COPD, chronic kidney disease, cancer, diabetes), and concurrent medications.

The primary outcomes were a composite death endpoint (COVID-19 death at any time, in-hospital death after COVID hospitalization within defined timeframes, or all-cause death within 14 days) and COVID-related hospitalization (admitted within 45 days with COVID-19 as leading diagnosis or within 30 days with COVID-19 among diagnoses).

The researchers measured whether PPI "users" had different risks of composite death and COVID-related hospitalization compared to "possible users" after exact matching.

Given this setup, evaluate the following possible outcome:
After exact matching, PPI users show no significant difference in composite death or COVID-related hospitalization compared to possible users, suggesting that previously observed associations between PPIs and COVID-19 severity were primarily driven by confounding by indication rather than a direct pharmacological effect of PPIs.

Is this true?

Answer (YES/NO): YES